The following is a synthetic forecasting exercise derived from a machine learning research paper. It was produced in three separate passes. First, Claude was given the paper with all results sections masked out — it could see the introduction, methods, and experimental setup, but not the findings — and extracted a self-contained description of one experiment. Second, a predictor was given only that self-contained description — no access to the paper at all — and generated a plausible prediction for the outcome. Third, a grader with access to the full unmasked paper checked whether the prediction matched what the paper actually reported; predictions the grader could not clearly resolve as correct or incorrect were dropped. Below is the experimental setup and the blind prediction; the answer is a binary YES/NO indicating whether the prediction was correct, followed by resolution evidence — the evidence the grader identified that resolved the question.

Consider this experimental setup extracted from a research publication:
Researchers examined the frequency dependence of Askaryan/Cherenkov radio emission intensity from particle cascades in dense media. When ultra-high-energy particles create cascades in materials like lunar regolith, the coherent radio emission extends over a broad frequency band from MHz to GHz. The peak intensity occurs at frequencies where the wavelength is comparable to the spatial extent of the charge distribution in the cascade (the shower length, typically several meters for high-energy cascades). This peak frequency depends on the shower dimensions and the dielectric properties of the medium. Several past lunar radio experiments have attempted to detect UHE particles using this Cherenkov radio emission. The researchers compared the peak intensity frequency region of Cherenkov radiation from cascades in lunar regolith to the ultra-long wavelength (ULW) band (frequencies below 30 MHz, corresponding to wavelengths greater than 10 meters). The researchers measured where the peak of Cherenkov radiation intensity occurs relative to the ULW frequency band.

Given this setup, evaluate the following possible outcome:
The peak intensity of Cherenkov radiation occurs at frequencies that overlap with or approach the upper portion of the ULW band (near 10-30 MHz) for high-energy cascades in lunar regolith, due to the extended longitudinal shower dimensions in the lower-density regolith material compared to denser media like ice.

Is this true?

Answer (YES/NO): NO